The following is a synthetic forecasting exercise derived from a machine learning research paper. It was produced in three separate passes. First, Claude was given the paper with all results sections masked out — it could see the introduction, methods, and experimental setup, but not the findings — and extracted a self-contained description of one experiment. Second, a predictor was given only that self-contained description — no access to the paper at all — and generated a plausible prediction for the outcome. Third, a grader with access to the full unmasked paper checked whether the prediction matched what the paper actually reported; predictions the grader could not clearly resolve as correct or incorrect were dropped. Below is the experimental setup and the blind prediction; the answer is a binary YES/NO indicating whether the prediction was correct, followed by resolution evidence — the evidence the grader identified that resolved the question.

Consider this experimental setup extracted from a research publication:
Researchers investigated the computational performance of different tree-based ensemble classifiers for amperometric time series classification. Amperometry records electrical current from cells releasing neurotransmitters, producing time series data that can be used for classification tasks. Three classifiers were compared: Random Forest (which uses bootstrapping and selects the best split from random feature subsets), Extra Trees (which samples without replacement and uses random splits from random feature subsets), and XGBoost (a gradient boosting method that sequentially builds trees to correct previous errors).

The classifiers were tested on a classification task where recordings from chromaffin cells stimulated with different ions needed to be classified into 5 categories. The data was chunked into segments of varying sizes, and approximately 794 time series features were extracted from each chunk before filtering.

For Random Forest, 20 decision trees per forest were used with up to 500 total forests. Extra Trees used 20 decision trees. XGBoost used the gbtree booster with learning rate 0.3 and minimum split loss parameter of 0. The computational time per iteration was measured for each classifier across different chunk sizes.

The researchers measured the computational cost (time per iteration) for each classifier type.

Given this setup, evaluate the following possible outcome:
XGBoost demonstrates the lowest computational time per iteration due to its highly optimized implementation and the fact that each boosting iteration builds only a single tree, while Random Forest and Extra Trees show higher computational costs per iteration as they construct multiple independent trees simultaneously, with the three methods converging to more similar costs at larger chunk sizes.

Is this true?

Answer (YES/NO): NO